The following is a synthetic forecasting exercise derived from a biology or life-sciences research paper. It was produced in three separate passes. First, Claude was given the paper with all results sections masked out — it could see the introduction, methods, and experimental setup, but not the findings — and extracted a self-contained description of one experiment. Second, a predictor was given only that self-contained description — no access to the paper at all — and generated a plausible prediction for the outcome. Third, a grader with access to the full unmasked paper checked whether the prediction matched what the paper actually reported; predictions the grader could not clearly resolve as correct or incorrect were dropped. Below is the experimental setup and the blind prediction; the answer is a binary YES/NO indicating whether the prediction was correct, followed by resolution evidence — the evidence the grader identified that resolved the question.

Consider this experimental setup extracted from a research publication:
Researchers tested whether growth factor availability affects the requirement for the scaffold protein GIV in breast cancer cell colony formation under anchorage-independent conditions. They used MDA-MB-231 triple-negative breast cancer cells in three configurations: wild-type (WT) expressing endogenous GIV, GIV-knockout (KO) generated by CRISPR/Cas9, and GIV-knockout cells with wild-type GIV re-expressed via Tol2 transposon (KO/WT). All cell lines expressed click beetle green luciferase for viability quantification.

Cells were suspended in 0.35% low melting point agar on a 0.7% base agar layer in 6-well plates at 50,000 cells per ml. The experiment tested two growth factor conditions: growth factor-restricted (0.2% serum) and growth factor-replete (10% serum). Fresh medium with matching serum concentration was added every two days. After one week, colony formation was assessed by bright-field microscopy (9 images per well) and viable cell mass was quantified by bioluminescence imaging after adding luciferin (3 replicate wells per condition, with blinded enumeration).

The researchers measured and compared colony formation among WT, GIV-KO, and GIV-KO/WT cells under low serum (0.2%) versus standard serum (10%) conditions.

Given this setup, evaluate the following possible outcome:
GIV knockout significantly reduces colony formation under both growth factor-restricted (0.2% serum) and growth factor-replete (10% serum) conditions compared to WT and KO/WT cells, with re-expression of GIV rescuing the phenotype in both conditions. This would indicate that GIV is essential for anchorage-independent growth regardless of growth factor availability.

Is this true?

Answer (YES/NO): NO